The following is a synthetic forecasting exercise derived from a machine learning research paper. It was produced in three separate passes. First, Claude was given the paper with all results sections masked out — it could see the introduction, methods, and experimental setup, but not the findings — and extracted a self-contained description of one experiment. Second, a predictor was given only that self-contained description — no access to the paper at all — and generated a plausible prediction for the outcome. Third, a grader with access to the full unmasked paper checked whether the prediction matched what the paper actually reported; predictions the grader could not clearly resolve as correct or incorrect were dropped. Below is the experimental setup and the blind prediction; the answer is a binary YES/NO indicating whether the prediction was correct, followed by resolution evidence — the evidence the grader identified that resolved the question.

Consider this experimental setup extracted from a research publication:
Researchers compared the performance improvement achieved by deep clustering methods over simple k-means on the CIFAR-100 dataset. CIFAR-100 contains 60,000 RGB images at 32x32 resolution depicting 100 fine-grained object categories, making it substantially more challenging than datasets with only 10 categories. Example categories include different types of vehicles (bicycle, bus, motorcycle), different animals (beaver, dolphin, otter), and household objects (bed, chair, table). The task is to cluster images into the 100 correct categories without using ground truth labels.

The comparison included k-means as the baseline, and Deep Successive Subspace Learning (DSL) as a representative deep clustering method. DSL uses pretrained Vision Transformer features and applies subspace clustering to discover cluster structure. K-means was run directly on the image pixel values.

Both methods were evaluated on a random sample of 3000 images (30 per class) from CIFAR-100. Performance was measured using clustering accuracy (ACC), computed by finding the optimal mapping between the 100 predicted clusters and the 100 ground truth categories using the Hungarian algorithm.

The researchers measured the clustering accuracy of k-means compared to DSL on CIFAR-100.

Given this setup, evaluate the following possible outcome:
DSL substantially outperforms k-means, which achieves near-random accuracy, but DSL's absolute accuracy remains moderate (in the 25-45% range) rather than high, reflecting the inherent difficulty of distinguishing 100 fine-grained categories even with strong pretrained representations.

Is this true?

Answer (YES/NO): NO